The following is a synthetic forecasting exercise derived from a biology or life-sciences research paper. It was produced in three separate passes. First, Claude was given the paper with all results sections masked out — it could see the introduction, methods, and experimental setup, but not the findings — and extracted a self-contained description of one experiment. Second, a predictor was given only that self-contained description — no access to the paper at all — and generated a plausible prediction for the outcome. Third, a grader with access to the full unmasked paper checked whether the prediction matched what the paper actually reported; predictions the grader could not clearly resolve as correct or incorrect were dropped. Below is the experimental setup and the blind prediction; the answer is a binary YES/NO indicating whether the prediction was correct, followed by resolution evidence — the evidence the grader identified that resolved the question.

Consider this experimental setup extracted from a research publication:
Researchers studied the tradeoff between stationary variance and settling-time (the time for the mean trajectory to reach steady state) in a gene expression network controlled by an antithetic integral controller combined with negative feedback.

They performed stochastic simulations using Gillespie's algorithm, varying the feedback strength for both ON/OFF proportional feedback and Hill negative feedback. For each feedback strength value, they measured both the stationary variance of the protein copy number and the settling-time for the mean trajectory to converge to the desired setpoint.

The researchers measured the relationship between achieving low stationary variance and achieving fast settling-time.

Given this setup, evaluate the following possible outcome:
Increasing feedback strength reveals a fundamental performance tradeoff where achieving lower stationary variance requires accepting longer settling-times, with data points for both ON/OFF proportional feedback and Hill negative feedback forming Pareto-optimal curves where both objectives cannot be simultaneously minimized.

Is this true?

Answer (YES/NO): YES